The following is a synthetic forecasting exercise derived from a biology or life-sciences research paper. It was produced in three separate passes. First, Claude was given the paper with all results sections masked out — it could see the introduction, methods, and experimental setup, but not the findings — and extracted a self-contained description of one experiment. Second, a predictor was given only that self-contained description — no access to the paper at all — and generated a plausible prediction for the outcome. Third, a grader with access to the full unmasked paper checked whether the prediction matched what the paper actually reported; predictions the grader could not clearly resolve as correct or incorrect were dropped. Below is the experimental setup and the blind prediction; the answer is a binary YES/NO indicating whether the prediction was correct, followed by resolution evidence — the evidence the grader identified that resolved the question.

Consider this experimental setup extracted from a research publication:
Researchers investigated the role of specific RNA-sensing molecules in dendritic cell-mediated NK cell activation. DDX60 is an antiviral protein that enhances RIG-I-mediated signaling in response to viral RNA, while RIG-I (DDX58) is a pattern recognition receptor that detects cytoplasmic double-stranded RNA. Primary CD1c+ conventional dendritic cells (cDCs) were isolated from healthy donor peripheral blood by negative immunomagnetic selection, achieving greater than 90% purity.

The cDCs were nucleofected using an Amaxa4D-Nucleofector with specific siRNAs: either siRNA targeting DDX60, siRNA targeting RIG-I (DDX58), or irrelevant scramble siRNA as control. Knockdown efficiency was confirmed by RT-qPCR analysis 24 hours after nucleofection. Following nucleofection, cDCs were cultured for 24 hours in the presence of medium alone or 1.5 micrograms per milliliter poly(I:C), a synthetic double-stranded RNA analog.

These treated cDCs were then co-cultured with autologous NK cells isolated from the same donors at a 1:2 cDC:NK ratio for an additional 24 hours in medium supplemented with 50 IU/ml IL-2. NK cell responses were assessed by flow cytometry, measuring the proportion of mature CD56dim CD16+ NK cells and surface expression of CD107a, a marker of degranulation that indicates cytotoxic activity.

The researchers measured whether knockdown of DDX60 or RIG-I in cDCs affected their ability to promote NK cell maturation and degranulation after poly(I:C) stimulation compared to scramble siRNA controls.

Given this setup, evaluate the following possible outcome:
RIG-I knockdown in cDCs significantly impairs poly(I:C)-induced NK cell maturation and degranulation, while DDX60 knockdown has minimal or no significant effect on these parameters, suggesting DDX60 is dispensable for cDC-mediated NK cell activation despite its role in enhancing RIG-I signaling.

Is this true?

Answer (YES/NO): NO